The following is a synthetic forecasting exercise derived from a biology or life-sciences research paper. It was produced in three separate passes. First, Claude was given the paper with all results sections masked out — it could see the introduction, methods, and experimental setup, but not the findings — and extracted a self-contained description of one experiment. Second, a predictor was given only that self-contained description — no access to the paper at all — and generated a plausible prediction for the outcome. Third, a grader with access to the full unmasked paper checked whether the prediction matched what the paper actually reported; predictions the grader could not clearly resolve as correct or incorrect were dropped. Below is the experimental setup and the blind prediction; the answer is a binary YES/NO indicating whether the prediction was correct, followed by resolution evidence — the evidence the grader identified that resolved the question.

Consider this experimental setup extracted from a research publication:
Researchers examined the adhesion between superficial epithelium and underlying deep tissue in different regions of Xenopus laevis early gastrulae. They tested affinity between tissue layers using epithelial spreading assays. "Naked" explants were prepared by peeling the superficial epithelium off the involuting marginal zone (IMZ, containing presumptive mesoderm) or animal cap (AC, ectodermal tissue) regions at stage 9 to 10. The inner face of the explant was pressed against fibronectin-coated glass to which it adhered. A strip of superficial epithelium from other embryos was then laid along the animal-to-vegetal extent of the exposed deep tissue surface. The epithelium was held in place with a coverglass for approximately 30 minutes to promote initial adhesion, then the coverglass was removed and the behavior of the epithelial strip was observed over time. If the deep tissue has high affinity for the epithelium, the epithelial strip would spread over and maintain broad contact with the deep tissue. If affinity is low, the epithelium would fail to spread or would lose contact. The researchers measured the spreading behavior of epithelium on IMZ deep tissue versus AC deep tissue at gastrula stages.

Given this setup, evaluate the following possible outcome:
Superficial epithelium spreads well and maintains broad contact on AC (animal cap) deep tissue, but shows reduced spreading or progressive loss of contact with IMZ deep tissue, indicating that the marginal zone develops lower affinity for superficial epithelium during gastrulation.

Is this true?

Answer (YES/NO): YES